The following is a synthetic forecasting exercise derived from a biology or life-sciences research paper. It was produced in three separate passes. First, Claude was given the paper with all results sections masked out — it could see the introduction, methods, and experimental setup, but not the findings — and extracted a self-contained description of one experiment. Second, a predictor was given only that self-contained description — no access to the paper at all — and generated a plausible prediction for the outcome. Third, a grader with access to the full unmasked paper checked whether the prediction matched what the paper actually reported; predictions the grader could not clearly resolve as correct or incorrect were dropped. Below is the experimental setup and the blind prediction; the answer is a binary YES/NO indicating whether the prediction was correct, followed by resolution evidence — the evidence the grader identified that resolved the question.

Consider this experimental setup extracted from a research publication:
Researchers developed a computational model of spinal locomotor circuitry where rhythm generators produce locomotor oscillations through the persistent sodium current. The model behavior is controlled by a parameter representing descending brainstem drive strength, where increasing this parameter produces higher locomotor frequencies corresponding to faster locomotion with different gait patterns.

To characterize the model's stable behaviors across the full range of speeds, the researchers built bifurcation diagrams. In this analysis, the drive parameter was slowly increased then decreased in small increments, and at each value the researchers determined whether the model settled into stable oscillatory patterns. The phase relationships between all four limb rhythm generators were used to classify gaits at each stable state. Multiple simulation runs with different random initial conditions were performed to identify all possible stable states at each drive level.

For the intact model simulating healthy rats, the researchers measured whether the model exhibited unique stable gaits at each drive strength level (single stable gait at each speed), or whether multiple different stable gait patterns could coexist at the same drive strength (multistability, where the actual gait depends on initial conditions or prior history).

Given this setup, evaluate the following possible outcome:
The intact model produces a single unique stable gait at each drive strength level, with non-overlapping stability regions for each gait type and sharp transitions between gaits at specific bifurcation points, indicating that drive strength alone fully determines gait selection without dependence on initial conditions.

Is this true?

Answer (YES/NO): NO